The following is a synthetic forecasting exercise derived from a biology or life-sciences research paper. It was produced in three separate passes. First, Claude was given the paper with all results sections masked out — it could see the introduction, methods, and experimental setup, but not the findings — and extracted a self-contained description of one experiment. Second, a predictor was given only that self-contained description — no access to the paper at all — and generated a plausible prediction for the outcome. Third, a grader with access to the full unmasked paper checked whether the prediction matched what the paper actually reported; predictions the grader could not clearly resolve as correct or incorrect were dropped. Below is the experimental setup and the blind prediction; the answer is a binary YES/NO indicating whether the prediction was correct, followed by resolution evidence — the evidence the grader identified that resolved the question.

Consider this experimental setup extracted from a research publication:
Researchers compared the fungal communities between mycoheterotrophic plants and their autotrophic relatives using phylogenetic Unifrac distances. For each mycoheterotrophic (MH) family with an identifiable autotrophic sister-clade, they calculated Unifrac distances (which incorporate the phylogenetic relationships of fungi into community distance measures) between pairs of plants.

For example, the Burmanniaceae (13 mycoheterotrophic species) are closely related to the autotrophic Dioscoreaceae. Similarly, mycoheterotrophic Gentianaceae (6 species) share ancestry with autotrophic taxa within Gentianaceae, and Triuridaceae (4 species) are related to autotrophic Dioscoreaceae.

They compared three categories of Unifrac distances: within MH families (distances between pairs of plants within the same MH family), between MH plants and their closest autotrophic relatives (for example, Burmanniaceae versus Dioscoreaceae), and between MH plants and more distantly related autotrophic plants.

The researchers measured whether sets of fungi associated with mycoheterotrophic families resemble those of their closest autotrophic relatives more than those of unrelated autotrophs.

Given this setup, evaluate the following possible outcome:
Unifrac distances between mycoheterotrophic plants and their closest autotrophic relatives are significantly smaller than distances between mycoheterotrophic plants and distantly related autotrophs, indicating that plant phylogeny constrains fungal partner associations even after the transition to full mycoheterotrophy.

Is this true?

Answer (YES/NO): NO